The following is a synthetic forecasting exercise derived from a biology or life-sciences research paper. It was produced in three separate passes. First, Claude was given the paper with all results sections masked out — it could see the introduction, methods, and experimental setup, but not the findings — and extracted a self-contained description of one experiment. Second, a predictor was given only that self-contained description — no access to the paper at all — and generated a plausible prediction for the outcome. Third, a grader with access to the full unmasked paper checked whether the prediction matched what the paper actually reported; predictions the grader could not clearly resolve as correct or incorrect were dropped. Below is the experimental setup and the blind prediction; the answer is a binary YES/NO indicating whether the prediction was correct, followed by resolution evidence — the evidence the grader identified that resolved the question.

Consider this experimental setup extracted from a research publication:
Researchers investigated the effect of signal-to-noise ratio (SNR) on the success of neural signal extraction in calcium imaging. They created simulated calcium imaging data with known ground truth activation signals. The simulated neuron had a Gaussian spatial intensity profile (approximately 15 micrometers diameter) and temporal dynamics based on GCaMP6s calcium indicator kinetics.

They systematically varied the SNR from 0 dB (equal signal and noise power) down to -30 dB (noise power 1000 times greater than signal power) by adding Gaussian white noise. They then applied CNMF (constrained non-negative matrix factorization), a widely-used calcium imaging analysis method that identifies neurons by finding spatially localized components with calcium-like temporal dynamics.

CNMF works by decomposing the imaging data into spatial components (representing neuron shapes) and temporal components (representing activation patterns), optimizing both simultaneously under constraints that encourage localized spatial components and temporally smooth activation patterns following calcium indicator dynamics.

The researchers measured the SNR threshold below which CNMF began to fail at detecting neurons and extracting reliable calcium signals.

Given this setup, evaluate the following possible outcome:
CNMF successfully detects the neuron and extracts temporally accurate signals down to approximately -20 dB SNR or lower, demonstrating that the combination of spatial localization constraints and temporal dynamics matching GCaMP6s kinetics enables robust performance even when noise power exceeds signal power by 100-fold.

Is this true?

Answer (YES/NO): NO